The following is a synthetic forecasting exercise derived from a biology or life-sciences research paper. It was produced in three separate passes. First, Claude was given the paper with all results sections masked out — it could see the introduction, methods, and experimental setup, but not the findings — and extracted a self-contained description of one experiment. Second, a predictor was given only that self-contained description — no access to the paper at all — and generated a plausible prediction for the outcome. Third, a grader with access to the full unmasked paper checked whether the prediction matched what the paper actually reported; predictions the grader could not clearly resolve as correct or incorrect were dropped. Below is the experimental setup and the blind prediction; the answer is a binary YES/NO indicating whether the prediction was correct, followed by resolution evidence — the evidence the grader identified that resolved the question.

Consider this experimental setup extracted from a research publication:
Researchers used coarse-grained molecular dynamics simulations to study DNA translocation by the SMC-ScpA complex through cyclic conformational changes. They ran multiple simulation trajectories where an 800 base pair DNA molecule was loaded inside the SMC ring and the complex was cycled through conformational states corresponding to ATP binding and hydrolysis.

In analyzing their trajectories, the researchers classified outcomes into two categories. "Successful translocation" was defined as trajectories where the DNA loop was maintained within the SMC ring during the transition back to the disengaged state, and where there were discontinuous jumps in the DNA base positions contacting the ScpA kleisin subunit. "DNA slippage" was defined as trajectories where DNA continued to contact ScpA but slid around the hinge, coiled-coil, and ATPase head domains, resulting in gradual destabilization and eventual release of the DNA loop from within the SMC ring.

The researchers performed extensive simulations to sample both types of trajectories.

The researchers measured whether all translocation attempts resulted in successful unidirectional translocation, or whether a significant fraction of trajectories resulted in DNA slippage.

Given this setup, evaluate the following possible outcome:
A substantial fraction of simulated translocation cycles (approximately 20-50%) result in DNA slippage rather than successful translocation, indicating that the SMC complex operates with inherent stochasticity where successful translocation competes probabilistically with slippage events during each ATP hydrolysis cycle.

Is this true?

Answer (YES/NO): YES